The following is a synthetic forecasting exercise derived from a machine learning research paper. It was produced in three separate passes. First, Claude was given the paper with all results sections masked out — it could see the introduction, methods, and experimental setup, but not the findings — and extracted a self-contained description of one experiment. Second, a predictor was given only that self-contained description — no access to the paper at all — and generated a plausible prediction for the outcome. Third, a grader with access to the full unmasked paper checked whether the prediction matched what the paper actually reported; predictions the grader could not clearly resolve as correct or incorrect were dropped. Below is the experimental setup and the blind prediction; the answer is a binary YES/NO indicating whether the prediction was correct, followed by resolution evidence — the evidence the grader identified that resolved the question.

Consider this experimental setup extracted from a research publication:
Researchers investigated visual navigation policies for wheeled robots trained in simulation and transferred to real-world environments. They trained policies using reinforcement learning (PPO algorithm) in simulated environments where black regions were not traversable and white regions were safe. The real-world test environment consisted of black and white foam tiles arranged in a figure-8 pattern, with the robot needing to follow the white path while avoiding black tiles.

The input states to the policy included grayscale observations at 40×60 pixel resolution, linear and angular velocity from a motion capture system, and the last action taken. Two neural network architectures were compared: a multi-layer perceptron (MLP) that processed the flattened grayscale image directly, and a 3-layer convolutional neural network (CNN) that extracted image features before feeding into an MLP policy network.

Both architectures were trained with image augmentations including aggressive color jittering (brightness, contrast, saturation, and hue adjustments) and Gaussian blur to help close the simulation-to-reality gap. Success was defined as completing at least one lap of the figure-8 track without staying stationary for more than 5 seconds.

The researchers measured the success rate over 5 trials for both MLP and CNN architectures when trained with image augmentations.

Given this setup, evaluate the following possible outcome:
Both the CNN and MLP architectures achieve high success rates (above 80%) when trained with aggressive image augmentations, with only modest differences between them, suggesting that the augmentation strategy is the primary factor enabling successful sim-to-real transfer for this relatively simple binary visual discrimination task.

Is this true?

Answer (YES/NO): NO